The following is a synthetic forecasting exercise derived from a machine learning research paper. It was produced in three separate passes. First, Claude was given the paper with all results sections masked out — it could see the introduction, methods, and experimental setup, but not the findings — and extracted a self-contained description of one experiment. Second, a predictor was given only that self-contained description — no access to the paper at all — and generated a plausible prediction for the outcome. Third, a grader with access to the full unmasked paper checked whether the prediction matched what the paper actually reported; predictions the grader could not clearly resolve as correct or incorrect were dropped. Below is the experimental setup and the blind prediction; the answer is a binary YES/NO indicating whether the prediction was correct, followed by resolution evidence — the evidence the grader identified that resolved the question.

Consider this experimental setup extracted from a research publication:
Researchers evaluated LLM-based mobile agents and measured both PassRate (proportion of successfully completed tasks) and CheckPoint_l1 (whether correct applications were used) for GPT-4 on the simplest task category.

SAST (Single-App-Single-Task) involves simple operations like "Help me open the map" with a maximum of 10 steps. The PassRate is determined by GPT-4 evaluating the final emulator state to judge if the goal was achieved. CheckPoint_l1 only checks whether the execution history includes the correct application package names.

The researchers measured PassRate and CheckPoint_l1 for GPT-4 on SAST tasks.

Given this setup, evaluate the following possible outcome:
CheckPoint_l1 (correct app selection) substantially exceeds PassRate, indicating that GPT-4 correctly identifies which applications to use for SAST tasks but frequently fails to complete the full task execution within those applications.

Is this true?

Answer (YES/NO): NO